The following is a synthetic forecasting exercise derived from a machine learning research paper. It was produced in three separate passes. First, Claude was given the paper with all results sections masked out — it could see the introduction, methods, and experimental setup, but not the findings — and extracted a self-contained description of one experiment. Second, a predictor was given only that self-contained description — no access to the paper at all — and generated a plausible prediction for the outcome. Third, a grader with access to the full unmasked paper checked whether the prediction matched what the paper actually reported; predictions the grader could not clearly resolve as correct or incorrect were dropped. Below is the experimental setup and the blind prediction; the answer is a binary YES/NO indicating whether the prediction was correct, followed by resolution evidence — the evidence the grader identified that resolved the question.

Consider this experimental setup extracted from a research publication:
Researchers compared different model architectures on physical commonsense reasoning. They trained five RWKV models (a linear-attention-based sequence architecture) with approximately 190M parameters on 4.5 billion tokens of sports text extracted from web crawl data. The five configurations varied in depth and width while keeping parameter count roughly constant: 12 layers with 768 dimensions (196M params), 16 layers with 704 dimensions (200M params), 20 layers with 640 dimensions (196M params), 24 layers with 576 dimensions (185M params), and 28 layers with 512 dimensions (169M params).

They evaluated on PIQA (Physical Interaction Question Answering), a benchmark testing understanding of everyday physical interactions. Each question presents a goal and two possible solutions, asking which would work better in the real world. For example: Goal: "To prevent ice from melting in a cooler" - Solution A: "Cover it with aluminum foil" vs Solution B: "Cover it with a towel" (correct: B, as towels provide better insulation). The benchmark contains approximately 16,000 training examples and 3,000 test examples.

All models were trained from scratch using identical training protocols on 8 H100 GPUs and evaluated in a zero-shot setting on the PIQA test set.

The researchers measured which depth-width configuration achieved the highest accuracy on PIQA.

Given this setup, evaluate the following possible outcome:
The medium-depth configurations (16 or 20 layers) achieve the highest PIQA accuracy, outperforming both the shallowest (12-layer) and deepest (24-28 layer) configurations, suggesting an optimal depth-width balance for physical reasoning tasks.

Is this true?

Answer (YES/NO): NO